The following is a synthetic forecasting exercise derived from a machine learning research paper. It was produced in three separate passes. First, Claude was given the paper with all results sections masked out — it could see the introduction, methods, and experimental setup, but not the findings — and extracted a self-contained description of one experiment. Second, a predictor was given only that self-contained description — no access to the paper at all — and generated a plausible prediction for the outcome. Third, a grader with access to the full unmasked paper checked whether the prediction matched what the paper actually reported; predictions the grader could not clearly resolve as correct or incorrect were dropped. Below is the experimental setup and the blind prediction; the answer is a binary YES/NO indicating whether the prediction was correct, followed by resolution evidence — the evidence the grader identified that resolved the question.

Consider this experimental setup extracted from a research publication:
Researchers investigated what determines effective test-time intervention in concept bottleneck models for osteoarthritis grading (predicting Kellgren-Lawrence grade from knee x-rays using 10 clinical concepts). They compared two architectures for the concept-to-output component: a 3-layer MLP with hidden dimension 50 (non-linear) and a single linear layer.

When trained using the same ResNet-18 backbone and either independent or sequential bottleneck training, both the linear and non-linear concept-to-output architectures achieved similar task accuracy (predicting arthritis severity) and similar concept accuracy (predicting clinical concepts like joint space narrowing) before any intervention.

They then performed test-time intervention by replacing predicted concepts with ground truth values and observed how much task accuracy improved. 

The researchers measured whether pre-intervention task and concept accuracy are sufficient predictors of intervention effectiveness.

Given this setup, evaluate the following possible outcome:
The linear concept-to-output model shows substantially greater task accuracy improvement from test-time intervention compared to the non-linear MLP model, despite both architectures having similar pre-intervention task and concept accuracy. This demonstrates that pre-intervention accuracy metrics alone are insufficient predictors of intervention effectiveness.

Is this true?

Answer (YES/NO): NO